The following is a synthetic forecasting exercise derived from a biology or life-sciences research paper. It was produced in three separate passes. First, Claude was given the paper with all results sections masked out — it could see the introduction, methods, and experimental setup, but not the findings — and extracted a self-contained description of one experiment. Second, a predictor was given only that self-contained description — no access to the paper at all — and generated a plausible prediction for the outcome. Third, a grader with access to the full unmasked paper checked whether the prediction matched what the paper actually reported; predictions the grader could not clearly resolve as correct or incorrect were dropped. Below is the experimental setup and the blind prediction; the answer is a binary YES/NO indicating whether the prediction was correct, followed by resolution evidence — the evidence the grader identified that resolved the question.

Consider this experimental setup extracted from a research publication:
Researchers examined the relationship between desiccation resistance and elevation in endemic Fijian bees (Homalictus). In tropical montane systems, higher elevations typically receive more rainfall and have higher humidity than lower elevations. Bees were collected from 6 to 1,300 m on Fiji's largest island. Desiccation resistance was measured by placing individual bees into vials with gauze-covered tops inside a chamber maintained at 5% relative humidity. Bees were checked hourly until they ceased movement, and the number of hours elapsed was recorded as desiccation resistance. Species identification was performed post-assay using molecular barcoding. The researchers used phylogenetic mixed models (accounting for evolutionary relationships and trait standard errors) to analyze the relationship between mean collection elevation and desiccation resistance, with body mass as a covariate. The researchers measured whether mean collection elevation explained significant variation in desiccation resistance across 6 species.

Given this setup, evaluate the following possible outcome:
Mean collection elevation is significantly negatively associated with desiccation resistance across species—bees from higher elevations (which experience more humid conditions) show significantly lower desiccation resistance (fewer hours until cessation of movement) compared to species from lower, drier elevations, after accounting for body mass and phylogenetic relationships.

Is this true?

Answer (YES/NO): YES